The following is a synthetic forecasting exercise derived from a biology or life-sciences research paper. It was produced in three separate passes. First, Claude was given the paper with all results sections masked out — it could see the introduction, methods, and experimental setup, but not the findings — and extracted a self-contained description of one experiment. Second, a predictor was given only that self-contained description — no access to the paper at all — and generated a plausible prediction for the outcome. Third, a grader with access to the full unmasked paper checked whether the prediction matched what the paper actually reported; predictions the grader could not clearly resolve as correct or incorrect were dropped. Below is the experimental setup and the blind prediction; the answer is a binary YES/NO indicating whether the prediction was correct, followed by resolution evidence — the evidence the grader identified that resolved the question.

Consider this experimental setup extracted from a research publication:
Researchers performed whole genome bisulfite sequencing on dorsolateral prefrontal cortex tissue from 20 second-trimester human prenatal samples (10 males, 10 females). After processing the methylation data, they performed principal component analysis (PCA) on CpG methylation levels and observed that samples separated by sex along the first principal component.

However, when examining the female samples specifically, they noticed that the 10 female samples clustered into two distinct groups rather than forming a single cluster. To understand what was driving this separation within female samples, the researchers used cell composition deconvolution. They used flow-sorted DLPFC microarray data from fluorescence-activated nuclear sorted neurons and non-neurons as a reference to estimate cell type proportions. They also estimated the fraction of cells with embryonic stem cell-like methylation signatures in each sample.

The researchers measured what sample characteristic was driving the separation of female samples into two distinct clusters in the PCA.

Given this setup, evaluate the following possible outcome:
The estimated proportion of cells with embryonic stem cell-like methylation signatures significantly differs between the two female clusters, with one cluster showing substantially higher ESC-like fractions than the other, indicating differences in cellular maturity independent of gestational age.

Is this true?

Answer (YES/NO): YES